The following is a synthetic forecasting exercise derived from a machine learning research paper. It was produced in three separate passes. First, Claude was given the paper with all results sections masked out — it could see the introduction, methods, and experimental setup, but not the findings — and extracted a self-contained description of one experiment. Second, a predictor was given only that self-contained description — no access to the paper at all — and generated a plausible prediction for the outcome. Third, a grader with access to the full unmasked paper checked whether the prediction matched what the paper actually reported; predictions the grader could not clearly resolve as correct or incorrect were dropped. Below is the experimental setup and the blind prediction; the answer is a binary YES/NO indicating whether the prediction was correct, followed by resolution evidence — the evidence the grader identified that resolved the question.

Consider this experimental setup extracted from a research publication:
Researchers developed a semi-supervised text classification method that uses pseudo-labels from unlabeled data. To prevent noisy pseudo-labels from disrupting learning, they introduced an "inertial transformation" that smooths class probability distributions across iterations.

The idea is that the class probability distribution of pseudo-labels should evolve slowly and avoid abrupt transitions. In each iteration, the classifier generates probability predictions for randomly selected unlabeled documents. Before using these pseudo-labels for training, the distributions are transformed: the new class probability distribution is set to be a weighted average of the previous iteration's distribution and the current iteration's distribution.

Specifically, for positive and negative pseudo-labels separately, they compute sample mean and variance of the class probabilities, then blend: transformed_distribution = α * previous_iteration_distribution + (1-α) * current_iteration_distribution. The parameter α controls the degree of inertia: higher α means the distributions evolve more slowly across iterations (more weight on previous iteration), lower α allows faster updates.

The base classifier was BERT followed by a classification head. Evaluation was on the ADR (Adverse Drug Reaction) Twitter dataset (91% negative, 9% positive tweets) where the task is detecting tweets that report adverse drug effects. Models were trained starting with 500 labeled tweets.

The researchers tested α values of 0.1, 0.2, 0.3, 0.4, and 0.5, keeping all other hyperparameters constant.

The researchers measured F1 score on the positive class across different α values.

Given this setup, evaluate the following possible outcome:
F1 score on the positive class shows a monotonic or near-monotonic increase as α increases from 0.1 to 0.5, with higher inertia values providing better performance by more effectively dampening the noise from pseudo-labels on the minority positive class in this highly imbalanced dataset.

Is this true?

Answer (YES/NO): YES